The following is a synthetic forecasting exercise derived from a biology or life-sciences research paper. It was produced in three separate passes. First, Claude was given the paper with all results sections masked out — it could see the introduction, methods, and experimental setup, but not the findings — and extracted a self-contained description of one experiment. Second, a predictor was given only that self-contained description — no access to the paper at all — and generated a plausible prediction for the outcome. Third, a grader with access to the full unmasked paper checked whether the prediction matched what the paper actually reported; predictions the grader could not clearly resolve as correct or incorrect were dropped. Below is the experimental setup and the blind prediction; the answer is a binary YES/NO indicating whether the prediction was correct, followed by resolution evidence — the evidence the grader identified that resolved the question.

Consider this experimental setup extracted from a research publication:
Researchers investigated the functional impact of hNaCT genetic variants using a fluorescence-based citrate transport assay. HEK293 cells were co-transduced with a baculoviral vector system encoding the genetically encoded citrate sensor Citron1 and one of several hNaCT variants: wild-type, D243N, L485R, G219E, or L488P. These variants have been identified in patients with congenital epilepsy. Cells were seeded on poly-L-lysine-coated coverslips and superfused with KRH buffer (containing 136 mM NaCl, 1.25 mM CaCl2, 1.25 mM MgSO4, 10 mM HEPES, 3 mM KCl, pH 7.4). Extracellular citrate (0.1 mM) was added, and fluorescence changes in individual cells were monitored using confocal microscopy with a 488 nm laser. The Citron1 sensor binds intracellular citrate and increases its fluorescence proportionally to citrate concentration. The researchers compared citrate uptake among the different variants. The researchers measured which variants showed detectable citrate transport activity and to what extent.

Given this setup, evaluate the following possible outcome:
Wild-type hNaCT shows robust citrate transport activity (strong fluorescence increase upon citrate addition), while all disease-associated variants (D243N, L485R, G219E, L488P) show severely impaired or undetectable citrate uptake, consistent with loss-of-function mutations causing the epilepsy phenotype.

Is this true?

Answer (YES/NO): NO